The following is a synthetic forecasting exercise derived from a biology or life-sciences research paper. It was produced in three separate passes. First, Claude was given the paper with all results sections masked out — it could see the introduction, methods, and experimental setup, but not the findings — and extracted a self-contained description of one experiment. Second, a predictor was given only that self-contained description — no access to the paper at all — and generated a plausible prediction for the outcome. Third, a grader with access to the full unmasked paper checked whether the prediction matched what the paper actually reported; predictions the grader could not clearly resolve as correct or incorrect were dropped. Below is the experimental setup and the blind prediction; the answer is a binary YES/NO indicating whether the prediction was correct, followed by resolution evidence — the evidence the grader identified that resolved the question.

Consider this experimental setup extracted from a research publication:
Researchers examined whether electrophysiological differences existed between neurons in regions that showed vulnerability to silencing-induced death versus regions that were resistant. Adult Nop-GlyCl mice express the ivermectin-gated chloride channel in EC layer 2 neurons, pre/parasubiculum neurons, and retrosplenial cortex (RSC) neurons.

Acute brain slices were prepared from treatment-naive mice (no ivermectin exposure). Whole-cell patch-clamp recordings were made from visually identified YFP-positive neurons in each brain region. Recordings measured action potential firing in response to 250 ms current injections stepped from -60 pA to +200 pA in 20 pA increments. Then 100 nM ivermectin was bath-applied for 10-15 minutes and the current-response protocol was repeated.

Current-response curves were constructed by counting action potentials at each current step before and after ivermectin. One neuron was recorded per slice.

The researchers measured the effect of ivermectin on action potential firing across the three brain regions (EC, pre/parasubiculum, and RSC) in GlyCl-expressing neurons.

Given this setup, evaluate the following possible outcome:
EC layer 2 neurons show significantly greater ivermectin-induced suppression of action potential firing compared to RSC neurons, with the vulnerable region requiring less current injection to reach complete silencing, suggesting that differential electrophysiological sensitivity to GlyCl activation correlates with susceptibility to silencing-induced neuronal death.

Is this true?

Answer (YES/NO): NO